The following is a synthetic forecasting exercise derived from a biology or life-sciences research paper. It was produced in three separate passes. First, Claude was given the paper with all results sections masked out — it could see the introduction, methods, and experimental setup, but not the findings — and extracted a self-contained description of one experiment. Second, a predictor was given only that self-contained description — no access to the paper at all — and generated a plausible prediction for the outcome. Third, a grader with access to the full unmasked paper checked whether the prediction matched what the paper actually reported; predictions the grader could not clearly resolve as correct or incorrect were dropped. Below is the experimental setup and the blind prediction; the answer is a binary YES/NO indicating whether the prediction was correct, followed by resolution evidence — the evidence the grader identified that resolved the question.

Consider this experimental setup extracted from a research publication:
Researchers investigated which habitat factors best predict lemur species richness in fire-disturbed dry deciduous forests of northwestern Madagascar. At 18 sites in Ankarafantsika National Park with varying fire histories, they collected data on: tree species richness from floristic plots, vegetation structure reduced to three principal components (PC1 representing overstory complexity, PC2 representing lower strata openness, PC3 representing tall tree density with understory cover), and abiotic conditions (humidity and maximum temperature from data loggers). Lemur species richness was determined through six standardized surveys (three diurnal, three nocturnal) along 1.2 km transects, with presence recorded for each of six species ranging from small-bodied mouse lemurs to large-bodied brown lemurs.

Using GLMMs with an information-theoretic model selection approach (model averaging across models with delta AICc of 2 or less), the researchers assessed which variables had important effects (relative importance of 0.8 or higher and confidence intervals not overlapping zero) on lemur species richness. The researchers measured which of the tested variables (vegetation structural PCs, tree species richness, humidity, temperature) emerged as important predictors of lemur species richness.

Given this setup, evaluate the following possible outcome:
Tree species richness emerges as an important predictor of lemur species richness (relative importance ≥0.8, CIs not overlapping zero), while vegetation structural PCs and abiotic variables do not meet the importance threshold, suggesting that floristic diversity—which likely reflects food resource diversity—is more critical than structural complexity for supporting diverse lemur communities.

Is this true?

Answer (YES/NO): YES